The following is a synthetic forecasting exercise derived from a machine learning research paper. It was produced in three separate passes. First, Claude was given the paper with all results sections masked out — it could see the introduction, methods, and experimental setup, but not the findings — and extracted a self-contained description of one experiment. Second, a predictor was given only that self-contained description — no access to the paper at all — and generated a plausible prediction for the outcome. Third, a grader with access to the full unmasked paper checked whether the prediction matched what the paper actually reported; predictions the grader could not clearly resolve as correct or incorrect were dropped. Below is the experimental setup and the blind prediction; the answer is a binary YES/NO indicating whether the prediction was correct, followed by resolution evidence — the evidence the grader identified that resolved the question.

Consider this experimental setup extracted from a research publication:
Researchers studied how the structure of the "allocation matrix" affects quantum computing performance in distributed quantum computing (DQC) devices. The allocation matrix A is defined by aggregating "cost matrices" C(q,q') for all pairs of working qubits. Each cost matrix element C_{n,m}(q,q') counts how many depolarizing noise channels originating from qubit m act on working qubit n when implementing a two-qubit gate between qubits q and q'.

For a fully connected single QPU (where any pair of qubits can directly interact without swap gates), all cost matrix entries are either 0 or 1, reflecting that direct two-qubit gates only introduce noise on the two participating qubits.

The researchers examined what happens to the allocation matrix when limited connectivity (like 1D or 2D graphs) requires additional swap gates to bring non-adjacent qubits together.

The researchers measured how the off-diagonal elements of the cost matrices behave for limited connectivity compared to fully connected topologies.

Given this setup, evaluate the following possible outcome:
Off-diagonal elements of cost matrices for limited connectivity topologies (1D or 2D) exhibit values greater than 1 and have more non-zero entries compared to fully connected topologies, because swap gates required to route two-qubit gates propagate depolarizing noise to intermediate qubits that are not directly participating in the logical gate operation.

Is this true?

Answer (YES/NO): YES